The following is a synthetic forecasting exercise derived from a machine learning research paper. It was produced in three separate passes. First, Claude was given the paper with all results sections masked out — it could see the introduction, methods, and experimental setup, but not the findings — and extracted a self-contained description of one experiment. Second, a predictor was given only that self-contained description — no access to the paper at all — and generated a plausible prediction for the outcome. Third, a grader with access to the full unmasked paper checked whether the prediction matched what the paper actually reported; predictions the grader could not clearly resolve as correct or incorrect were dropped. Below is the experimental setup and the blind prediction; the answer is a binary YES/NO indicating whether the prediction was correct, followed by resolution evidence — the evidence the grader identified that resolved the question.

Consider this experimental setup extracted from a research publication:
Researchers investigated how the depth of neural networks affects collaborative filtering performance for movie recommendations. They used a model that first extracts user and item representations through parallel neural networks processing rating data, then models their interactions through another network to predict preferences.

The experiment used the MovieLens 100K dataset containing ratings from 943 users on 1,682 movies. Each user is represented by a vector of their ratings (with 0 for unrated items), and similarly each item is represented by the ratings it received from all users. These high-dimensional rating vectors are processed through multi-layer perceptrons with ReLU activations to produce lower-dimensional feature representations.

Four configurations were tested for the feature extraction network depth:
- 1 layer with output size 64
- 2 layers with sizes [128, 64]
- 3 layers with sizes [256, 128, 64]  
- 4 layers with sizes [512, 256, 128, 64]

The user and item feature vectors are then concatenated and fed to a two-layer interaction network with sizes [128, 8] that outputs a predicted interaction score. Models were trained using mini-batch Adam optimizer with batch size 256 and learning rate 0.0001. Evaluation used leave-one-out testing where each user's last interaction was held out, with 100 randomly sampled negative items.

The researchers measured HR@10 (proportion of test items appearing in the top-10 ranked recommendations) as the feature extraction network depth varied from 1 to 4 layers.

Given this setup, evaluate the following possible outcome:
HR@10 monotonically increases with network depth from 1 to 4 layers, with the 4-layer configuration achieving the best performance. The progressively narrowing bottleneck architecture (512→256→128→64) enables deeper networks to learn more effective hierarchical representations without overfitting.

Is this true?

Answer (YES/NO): YES